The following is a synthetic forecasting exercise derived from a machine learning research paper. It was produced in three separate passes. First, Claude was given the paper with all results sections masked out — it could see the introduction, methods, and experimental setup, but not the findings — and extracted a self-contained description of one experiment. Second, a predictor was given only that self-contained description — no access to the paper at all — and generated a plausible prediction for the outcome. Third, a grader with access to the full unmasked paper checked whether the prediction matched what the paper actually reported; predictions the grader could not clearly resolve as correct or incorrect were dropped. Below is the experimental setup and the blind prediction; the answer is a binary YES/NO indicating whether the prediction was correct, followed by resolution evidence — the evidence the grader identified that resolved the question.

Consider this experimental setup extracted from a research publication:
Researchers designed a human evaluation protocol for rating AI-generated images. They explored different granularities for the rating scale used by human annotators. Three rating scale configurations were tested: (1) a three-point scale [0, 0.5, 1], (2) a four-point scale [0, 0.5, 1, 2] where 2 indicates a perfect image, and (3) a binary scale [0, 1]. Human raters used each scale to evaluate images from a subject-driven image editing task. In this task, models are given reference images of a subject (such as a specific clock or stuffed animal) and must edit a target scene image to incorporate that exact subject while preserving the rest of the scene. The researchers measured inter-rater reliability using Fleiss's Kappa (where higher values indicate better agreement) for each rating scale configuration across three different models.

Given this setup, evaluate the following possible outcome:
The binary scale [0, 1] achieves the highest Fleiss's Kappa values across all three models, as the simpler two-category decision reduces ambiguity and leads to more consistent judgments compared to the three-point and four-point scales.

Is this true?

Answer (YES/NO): NO